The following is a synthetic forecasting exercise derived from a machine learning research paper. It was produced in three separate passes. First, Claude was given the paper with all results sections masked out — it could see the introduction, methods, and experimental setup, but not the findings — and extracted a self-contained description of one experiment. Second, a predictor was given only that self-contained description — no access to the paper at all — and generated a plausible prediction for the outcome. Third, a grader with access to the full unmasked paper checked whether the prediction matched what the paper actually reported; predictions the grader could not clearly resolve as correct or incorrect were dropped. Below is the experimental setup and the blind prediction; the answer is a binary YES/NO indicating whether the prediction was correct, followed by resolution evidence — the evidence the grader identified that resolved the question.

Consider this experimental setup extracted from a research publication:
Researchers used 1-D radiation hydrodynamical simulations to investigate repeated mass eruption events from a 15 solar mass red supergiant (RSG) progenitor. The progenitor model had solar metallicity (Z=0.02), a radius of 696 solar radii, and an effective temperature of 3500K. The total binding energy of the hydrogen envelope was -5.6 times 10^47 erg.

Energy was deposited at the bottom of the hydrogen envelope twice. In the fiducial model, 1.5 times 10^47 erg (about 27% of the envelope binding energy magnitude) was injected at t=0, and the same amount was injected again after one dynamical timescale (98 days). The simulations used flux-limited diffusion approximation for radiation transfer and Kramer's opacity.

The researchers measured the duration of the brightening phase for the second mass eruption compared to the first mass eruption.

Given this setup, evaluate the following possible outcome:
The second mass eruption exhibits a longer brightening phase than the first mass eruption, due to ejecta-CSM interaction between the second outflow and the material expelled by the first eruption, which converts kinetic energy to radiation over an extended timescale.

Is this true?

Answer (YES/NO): NO